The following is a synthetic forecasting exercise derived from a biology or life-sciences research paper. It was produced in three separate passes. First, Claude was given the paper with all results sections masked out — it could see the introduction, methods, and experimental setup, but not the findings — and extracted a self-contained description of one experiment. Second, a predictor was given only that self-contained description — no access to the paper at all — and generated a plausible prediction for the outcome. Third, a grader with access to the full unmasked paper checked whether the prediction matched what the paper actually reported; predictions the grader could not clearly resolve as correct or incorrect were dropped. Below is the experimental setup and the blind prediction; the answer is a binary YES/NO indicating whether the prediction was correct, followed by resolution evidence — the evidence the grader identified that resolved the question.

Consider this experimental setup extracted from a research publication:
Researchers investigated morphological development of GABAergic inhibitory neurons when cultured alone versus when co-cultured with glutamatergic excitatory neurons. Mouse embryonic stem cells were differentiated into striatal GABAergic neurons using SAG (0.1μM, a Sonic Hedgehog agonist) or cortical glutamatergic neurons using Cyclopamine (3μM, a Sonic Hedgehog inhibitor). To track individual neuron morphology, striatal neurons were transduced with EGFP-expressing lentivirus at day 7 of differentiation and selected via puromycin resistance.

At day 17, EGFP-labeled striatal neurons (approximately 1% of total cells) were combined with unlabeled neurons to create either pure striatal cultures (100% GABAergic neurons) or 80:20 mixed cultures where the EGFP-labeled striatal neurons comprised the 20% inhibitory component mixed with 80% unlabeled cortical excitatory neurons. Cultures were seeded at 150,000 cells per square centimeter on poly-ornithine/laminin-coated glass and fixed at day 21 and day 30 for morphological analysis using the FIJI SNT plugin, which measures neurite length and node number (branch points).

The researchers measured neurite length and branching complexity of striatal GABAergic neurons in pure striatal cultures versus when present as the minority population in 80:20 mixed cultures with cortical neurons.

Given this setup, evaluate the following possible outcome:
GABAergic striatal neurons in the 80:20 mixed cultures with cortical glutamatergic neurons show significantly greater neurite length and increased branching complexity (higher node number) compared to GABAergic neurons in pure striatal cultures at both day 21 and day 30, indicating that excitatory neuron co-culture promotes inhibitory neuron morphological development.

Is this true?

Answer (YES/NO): NO